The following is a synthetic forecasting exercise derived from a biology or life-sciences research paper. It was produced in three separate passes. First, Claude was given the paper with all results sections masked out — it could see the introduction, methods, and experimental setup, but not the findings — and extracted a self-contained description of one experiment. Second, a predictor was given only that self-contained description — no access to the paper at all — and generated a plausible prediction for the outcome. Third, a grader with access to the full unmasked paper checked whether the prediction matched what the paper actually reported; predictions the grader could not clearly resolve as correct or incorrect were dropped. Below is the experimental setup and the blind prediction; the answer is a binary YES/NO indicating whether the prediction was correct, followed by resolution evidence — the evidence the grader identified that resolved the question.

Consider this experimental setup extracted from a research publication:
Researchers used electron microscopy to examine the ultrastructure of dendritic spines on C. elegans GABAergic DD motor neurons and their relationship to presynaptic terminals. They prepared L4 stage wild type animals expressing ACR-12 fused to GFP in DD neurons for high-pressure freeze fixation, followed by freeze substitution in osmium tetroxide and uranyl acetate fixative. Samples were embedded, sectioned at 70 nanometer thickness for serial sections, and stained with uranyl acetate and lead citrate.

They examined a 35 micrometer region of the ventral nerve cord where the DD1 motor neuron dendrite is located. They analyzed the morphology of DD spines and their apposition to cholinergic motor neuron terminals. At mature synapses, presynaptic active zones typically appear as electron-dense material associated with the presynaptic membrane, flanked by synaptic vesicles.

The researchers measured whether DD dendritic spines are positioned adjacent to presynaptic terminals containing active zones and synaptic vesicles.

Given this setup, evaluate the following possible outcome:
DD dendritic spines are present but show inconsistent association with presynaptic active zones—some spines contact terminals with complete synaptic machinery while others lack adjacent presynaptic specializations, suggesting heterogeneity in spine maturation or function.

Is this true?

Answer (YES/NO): NO